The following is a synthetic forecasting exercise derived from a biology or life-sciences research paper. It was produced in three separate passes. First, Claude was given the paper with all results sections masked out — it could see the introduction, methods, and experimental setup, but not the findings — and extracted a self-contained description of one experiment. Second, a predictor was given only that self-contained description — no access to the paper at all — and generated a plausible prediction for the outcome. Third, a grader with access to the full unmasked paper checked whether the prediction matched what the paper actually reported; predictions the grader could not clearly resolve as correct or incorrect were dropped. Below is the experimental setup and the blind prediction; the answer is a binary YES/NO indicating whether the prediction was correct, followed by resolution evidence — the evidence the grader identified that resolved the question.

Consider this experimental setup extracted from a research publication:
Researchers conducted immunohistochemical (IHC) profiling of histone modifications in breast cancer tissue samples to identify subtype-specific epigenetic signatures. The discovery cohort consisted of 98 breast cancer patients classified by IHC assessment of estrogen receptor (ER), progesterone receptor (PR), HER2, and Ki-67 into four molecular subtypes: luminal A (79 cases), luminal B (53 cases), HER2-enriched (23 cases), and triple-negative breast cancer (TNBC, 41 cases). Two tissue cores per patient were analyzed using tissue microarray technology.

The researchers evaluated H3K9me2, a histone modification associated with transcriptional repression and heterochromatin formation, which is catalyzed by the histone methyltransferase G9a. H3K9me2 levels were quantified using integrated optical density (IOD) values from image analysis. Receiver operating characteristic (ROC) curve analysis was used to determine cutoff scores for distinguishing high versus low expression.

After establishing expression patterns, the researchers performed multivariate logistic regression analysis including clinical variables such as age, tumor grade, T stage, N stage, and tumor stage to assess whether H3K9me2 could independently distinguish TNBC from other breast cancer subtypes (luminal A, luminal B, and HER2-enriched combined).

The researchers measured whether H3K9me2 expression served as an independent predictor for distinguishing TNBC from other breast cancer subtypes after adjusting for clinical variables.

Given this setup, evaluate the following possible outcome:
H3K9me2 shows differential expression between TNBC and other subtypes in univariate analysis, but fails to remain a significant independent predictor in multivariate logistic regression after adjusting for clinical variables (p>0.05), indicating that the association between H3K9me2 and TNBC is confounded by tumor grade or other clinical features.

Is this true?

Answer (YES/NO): NO